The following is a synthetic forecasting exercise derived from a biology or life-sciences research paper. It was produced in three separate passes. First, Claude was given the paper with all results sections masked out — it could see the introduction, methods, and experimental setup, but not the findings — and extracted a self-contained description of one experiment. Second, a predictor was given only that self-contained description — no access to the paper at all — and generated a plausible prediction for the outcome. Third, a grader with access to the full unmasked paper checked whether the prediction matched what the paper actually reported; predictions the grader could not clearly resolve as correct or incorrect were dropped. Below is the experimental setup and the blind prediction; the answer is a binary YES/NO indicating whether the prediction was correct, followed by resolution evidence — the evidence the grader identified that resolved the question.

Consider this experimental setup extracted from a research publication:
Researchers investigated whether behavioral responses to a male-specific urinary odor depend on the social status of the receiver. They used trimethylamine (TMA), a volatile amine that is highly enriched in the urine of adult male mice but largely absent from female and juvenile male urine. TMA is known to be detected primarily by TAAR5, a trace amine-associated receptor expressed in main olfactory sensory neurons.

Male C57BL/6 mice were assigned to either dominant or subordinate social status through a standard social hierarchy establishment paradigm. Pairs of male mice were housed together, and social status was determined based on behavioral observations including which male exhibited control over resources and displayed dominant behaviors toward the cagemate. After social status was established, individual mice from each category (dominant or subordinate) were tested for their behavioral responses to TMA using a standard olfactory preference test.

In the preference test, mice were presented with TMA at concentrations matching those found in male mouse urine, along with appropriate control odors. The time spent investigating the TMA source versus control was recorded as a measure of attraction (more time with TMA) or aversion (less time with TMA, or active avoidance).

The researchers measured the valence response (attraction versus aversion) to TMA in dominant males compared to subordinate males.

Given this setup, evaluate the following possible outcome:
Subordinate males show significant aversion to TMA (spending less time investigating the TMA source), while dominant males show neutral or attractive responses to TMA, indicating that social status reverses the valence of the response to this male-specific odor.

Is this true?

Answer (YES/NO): YES